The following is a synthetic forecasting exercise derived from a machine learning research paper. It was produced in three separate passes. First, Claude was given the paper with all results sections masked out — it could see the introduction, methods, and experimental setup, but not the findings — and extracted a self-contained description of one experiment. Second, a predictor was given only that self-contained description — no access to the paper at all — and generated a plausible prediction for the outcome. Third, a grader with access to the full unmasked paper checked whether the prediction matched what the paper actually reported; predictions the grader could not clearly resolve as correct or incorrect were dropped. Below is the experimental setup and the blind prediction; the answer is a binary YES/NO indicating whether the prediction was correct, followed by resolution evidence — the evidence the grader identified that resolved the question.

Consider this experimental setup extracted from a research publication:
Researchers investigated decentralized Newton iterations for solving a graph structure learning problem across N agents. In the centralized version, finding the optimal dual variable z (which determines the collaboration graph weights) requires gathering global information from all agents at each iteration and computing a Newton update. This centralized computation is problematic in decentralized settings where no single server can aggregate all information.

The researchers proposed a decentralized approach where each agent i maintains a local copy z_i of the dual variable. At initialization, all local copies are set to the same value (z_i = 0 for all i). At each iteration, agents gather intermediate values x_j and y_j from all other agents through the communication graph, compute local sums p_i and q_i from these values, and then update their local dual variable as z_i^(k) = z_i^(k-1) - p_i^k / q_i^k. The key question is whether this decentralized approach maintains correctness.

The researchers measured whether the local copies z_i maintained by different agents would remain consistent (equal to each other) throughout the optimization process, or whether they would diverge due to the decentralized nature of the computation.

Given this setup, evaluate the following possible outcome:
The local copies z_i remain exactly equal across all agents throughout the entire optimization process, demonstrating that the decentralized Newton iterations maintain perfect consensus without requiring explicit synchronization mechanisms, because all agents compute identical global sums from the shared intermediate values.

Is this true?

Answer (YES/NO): YES